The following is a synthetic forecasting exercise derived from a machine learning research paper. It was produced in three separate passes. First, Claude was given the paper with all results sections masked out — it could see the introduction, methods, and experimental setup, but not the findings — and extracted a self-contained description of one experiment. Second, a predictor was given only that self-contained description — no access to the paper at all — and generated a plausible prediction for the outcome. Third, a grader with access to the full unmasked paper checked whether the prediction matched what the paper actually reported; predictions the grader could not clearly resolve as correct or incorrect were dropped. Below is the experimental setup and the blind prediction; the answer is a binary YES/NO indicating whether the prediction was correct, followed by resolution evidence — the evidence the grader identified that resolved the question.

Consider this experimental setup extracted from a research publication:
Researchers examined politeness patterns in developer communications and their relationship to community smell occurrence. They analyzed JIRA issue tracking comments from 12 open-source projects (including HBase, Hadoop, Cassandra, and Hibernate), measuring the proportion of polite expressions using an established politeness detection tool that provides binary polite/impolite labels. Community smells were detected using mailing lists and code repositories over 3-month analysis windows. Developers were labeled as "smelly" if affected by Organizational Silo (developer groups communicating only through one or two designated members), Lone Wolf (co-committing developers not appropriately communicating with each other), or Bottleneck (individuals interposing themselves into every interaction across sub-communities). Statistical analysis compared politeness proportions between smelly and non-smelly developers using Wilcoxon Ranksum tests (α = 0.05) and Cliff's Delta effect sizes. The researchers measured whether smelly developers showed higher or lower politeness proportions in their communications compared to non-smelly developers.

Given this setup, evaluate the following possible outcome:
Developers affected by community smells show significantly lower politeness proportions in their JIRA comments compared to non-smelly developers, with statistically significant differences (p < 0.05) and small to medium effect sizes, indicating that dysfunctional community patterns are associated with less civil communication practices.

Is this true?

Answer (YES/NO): YES